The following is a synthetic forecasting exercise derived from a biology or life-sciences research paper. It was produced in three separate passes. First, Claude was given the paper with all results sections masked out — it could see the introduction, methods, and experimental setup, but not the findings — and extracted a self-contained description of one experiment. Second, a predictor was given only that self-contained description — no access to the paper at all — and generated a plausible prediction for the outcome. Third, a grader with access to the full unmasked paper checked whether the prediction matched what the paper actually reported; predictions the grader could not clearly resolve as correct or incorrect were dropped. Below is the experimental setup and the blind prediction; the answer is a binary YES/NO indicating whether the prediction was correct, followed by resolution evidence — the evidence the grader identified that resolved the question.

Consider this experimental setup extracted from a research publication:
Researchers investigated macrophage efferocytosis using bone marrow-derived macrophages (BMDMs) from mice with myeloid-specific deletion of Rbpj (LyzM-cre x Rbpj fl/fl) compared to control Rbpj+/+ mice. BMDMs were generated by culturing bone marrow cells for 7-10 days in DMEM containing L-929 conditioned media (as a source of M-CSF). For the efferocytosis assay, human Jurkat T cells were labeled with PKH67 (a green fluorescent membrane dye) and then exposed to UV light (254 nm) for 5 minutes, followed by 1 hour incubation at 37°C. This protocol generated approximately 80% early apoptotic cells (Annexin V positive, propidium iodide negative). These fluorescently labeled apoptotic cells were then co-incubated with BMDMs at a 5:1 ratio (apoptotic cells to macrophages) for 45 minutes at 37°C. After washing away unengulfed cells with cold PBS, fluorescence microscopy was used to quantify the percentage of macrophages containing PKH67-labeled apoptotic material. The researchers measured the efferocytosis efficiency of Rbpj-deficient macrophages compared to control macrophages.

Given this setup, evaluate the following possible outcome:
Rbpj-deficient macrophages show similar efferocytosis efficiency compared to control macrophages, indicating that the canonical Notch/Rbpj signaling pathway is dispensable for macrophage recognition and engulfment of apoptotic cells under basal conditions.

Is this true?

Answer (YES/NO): NO